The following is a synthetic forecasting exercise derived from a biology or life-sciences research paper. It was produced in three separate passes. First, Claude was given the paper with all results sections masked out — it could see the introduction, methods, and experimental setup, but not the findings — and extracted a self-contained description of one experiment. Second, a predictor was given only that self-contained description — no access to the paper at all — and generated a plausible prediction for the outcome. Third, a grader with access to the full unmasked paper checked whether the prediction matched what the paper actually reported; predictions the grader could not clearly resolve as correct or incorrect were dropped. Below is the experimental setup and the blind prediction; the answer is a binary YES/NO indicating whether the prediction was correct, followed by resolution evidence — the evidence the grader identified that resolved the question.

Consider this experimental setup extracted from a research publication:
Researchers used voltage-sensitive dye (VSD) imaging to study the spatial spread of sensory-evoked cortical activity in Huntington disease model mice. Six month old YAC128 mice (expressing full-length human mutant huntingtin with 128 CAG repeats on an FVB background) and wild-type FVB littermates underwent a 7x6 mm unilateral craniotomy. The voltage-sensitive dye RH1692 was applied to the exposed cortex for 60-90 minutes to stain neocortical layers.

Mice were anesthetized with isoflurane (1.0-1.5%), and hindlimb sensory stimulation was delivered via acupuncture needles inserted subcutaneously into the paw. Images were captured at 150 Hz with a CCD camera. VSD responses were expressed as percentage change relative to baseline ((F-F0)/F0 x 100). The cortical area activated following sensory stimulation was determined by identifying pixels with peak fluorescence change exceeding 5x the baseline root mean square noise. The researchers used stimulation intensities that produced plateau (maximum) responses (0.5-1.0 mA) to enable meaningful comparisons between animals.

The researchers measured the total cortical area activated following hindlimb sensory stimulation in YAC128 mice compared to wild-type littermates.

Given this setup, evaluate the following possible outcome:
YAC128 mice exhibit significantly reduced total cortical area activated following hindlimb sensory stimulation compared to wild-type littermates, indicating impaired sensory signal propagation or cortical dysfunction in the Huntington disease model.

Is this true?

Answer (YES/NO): NO